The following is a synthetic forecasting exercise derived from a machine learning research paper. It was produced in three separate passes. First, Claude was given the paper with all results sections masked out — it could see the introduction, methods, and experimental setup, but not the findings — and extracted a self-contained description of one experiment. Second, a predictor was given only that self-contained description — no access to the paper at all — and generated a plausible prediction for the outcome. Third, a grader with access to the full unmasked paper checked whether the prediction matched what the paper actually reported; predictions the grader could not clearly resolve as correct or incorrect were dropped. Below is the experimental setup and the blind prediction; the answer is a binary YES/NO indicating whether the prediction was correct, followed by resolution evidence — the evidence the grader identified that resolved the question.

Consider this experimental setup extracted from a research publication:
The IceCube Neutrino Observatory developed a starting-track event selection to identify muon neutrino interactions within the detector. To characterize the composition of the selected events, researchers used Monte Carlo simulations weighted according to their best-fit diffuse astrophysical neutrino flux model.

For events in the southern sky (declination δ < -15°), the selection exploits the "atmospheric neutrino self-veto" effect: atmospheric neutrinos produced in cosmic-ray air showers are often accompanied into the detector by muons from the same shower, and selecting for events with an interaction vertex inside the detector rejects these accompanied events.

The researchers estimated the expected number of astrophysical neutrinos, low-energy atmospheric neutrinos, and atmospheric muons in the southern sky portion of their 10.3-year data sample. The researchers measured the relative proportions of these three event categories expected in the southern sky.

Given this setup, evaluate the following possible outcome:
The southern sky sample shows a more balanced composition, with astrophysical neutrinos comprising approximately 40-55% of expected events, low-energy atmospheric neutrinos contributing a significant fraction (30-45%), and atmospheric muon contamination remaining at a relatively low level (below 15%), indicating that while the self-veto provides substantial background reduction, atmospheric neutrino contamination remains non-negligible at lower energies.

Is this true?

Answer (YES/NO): NO